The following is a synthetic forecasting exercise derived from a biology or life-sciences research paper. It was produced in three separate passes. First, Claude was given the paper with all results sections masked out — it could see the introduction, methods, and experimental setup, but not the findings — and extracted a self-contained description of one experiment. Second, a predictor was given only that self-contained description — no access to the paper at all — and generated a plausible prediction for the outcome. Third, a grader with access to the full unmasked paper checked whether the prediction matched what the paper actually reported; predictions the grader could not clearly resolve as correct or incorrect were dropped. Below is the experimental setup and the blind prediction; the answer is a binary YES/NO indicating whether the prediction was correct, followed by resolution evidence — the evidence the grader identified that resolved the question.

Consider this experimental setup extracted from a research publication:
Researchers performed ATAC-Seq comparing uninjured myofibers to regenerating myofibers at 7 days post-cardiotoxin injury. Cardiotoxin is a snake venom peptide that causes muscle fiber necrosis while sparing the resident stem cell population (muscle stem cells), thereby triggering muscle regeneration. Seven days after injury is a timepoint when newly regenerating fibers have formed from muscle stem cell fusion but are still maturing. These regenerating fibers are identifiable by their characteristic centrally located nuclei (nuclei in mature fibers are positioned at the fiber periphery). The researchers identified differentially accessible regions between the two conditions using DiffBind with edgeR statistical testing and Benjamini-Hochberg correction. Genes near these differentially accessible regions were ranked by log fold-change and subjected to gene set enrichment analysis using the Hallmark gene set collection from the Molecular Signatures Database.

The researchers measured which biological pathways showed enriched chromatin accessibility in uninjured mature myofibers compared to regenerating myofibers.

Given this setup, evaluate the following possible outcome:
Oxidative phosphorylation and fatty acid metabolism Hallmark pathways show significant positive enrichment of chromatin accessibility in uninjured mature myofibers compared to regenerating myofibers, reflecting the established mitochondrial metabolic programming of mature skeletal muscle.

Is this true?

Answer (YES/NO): NO